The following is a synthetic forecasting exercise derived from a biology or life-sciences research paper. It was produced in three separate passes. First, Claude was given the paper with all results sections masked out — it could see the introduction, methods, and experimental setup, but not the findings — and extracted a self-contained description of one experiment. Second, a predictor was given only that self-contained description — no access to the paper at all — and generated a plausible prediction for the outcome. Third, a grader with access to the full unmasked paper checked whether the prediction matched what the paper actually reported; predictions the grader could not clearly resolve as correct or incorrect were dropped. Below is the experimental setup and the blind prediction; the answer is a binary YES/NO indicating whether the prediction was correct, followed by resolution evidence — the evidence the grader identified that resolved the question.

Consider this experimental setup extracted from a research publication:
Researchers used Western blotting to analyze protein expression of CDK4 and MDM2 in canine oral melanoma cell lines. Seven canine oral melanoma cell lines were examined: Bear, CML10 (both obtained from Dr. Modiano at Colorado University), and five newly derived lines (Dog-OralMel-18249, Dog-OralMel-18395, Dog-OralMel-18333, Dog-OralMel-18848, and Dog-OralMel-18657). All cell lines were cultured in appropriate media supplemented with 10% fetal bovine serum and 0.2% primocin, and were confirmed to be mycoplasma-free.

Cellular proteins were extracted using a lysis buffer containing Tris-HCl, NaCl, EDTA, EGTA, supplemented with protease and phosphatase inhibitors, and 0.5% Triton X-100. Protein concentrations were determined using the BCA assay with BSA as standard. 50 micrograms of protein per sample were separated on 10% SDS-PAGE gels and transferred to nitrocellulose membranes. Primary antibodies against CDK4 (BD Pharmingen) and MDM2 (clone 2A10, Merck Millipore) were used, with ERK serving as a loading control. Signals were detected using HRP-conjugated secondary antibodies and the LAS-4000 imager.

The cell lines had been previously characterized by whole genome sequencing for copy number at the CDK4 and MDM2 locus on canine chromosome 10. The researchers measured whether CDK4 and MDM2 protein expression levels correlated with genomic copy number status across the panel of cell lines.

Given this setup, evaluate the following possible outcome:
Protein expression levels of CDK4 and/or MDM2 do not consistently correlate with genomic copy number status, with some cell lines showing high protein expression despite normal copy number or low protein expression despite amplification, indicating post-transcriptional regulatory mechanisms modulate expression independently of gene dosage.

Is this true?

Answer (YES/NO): NO